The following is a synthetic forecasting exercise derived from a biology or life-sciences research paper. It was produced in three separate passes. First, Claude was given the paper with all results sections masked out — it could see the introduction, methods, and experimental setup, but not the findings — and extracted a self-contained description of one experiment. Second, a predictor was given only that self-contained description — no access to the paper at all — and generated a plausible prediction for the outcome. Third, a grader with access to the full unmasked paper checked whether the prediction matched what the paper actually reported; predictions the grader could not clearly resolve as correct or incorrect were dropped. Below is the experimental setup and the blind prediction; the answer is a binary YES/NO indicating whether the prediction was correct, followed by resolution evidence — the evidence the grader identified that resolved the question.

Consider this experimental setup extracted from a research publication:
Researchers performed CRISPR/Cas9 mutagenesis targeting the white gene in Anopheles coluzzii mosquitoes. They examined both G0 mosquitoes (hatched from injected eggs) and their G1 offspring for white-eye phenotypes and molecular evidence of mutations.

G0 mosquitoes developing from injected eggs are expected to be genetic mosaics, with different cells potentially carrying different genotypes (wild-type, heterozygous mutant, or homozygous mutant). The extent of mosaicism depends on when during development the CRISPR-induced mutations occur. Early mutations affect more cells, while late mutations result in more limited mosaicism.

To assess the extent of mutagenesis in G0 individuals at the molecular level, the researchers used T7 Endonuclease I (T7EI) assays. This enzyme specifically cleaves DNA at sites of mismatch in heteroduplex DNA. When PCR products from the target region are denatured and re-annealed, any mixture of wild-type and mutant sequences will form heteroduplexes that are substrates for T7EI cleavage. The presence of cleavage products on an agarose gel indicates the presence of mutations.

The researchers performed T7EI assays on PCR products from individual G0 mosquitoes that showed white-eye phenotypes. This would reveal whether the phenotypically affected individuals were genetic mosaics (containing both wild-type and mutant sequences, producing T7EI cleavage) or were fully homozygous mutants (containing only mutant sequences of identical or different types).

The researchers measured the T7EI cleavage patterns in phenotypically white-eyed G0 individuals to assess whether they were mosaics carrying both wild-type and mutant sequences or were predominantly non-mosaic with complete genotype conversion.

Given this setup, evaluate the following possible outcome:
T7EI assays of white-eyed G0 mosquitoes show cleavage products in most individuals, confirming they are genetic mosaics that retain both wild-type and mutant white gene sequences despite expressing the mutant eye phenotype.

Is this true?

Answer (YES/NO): YES